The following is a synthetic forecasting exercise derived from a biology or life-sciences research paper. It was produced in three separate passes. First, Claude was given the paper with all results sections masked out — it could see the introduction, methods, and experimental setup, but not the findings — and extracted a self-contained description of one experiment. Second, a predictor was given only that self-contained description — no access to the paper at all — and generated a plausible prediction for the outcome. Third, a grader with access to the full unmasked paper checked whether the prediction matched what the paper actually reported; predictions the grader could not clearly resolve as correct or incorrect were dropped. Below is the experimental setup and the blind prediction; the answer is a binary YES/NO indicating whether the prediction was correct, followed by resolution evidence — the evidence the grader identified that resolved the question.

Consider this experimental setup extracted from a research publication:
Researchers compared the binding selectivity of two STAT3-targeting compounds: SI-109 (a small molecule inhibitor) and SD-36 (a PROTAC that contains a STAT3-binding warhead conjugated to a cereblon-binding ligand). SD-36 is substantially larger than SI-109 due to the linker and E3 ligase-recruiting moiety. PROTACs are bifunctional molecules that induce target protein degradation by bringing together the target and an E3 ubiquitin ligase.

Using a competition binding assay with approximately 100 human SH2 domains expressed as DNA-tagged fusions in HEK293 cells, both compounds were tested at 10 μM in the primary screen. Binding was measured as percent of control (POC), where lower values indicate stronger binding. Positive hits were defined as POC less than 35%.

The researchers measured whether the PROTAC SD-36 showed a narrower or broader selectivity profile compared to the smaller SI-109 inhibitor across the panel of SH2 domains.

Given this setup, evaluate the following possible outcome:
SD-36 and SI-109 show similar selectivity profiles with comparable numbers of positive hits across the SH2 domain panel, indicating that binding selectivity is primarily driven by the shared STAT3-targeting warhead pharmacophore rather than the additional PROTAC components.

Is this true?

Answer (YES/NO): YES